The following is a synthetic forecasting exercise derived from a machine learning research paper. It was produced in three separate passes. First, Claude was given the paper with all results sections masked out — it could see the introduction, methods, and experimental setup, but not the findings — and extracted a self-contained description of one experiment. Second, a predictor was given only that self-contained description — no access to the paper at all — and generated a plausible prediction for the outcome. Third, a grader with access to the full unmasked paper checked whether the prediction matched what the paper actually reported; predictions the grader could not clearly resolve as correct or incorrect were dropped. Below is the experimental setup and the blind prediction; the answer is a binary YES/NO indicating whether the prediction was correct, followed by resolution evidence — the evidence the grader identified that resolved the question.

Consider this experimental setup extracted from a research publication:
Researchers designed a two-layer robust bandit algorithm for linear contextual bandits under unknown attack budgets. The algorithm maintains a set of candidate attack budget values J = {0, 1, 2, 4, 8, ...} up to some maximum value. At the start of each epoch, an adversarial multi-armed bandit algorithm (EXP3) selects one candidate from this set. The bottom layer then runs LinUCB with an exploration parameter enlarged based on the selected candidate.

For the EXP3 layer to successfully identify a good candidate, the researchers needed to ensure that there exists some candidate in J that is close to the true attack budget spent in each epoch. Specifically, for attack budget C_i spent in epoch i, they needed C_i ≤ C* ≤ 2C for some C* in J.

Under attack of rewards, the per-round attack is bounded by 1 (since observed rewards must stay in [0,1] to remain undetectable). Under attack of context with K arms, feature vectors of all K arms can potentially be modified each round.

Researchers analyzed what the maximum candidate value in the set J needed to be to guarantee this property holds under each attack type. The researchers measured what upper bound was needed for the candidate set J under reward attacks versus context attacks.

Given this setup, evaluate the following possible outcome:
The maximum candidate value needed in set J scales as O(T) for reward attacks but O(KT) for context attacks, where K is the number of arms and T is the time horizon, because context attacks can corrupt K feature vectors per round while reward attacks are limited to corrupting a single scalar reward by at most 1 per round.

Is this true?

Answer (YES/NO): YES